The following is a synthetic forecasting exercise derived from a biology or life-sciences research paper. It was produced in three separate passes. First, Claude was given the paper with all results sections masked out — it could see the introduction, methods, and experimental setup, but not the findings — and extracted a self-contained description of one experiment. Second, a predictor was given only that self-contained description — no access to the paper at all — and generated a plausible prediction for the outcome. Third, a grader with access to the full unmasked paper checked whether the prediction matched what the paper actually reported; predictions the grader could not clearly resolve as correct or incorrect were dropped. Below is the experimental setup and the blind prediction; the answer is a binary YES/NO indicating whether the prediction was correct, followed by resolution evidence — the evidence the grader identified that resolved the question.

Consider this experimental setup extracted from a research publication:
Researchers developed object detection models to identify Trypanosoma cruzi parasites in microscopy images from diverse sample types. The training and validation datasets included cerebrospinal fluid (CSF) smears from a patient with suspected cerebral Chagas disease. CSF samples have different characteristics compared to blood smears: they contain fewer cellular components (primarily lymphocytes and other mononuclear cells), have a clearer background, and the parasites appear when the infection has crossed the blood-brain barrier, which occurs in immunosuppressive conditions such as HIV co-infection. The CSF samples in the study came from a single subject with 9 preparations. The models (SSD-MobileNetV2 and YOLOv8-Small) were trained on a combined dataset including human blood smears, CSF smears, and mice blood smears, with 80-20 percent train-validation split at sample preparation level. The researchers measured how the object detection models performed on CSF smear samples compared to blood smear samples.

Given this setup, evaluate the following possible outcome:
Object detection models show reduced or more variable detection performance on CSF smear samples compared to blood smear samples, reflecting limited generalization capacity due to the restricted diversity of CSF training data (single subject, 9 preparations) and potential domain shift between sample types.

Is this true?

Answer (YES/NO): NO